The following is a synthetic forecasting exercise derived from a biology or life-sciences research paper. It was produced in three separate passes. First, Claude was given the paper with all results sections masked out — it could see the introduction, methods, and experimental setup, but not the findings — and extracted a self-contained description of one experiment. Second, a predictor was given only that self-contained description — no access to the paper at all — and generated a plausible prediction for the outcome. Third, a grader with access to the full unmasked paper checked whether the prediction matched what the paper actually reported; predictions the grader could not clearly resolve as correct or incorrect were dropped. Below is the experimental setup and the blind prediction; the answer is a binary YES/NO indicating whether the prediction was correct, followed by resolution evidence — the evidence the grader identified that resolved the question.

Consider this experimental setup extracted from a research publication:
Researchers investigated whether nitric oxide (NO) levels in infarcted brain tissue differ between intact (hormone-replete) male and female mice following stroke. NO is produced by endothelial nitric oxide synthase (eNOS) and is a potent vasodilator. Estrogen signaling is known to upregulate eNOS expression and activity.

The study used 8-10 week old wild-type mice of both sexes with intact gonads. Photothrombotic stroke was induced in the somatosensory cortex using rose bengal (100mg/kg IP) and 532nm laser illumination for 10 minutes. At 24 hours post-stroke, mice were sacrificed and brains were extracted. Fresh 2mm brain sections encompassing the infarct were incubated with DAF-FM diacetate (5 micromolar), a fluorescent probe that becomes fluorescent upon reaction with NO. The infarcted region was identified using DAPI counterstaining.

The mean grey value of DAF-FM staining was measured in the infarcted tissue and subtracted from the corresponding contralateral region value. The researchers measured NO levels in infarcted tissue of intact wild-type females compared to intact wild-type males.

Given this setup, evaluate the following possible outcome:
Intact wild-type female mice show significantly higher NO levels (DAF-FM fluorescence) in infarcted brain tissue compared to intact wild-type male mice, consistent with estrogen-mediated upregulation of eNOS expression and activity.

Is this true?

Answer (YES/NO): NO